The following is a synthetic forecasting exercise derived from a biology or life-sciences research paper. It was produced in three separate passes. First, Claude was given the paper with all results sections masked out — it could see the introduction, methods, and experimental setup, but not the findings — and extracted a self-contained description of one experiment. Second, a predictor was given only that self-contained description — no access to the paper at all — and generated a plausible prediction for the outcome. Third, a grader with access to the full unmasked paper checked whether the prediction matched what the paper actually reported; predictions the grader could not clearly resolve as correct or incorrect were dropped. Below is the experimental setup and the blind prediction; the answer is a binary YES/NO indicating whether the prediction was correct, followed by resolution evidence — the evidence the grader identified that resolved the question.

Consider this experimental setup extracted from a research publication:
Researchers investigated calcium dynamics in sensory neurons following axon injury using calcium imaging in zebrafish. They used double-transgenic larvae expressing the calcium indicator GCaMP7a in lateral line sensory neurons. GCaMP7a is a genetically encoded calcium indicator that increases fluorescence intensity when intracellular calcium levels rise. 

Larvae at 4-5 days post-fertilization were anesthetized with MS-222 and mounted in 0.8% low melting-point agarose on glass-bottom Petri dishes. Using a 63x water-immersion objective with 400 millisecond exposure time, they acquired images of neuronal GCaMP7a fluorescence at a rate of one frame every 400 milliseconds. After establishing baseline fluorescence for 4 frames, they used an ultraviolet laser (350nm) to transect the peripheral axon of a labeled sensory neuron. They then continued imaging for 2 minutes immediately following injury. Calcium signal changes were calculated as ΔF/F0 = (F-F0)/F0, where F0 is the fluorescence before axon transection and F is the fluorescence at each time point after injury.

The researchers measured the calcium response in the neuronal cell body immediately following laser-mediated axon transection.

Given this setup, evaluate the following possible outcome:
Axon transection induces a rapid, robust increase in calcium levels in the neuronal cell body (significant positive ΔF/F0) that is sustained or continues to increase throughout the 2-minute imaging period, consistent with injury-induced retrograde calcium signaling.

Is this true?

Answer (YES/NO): NO